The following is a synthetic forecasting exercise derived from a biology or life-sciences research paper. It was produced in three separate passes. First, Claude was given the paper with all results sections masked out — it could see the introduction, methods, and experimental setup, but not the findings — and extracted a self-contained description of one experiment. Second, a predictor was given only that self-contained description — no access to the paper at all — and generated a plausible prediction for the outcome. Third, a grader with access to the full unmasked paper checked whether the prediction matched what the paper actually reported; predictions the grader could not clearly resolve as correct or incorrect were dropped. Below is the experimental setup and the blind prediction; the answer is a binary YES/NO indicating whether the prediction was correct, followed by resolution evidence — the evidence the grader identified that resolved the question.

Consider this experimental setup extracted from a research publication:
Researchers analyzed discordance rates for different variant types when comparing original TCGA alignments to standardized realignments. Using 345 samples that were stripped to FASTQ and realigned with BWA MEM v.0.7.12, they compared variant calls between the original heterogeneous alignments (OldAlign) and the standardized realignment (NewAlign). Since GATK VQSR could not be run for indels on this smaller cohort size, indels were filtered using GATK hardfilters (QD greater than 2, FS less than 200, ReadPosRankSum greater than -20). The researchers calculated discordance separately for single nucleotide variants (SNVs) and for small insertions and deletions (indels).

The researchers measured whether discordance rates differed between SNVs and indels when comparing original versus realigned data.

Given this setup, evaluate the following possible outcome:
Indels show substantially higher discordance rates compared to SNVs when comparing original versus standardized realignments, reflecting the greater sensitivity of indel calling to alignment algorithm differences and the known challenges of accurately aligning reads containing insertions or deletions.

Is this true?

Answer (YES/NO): YES